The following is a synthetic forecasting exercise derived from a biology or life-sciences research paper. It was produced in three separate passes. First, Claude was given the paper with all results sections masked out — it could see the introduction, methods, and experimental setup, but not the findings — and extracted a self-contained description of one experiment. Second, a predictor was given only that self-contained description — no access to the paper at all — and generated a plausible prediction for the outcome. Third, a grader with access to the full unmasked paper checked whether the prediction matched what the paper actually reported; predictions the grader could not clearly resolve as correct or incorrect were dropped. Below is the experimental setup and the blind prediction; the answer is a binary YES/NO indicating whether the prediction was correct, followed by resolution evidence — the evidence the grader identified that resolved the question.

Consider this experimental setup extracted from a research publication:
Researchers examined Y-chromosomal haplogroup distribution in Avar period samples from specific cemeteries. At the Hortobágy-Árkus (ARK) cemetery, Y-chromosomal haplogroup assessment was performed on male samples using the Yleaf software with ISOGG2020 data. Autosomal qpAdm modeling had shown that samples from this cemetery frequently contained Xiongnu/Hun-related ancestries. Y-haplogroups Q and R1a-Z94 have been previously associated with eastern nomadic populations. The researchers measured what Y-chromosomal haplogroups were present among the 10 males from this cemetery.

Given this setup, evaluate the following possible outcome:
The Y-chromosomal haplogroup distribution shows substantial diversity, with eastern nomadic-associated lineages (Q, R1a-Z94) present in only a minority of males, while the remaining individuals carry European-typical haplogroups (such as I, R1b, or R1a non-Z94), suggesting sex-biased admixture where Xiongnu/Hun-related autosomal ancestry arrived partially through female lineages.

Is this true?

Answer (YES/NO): NO